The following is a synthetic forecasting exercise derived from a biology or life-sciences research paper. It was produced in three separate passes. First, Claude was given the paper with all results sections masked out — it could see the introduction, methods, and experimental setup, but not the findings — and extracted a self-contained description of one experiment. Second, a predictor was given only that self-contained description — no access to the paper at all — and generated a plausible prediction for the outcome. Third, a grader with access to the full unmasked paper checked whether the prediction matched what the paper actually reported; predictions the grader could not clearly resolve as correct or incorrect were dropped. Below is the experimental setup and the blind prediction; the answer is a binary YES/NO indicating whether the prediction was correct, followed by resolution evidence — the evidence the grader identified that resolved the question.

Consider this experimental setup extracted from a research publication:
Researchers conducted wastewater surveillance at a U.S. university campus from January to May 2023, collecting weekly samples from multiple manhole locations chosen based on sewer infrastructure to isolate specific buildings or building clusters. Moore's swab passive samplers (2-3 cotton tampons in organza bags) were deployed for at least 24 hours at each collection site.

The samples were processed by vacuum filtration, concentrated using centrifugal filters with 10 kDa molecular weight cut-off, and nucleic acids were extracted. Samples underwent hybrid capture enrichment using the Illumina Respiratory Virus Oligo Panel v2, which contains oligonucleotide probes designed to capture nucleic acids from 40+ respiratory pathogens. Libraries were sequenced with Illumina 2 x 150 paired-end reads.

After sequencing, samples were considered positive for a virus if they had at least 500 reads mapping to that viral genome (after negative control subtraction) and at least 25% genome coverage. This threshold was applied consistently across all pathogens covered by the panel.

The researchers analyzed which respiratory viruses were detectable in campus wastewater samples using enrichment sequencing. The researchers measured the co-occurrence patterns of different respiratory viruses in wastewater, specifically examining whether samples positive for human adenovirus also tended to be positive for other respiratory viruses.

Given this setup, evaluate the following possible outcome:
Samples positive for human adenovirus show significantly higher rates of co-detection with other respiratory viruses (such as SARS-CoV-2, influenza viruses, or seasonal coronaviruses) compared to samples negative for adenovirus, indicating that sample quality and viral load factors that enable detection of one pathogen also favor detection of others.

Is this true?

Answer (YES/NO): NO